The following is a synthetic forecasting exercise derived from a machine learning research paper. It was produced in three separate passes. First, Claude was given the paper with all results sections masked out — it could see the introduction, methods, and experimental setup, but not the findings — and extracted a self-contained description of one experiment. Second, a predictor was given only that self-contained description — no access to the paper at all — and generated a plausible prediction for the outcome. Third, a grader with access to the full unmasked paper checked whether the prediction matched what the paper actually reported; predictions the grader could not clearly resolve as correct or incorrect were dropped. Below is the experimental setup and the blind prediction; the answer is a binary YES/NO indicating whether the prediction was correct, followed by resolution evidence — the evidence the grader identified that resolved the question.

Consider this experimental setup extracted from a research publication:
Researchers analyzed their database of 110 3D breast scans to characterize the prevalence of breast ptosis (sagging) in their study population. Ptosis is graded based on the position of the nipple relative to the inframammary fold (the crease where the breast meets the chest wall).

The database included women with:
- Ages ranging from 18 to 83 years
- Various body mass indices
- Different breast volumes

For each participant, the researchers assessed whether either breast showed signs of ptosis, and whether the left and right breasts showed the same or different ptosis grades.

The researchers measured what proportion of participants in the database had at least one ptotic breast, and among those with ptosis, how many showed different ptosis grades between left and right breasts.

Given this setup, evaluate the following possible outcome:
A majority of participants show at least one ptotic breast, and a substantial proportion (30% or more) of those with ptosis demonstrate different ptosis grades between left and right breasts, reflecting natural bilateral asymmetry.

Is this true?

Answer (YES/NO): NO